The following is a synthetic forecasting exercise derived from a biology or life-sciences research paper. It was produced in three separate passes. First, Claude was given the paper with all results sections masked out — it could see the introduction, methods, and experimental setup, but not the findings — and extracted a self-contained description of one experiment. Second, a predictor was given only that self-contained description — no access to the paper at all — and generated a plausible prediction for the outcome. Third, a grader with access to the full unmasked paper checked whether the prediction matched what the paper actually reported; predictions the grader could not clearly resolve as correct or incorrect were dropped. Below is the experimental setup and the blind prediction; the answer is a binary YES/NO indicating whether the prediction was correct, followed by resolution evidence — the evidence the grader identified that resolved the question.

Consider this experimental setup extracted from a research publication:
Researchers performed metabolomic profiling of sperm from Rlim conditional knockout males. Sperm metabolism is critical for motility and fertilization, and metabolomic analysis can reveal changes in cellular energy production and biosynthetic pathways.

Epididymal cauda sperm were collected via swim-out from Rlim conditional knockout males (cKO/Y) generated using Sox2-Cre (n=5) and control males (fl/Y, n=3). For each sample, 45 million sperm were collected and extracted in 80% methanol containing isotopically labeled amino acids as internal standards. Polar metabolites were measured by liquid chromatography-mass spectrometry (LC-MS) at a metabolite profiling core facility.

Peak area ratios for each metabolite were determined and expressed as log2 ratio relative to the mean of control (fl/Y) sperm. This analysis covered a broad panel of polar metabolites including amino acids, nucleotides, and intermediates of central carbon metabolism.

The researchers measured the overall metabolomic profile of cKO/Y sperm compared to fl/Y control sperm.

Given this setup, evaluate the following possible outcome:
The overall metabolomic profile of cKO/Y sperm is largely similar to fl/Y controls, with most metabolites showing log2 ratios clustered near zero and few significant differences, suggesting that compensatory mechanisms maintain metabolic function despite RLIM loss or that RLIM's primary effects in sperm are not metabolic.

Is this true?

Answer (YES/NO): NO